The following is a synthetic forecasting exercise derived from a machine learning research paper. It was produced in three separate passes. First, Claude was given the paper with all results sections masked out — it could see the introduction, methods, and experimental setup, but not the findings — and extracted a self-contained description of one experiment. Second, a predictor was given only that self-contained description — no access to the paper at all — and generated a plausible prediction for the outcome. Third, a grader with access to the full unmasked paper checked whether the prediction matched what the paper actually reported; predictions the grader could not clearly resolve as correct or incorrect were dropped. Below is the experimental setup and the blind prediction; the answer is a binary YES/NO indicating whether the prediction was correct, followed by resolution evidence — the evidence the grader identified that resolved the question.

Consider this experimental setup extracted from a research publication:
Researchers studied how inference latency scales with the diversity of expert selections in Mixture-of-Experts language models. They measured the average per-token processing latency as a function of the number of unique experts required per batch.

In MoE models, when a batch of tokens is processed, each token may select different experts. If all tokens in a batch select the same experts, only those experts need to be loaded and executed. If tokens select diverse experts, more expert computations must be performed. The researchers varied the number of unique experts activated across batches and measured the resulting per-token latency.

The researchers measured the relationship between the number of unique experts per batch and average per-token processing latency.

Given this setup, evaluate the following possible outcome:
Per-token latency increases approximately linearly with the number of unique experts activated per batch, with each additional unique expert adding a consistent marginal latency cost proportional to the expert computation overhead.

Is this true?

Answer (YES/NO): YES